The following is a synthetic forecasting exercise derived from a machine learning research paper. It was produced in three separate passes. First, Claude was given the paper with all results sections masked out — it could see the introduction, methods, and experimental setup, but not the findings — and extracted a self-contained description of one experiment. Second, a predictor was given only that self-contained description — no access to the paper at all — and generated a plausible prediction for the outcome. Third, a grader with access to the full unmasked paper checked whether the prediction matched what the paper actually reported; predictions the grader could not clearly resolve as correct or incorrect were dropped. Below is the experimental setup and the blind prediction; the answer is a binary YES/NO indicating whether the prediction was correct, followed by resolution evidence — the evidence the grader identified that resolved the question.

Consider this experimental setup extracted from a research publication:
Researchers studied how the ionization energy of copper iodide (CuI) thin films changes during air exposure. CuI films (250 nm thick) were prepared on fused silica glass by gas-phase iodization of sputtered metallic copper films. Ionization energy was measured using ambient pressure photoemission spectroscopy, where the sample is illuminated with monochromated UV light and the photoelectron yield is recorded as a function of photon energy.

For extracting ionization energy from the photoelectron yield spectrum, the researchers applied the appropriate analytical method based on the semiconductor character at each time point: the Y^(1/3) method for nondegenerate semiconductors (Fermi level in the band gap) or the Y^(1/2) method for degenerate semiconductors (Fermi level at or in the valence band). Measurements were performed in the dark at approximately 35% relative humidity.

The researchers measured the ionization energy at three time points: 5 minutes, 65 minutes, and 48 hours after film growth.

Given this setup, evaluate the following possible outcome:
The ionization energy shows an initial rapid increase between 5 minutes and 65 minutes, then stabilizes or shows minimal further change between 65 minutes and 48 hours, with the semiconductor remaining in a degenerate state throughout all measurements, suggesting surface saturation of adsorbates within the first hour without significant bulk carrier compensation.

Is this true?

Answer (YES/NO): NO